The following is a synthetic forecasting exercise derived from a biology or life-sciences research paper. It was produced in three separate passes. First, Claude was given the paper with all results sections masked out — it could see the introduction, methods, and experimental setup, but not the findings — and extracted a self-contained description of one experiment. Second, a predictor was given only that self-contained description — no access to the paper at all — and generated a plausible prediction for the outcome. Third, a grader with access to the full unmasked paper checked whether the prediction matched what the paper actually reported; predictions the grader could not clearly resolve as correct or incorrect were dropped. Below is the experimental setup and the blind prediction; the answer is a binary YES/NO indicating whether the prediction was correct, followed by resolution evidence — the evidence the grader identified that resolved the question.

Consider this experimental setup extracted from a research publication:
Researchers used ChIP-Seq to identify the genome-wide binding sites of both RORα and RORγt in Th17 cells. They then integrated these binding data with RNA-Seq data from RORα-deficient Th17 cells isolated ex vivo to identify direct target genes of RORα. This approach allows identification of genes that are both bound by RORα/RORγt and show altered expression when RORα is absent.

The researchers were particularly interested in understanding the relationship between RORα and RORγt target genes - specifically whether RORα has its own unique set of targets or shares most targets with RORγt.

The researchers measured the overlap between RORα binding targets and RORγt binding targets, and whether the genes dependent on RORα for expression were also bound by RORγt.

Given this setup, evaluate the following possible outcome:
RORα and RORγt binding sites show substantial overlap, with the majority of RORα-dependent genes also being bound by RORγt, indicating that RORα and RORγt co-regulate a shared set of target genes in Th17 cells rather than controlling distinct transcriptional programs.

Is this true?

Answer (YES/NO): YES